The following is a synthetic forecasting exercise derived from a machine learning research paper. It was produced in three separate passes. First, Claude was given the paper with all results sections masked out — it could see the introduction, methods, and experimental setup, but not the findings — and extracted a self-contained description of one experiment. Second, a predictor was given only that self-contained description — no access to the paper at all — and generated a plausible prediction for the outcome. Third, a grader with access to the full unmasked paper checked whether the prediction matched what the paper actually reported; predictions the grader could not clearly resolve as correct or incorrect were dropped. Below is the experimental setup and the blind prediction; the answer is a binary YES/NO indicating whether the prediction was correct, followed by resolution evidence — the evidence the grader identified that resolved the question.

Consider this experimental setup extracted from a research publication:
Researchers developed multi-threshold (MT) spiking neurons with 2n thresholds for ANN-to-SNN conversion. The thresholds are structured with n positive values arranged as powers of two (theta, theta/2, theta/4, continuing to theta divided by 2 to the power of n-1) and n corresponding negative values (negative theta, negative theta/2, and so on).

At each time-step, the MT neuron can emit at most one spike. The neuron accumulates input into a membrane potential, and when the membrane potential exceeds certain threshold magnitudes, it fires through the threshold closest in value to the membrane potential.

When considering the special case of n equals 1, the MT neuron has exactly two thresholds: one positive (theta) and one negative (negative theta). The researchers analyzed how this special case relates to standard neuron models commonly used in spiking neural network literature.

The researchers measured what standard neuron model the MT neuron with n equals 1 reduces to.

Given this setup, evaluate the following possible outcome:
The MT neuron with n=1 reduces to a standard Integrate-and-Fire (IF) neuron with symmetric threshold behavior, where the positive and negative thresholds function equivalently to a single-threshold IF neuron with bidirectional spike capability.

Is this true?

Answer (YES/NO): NO